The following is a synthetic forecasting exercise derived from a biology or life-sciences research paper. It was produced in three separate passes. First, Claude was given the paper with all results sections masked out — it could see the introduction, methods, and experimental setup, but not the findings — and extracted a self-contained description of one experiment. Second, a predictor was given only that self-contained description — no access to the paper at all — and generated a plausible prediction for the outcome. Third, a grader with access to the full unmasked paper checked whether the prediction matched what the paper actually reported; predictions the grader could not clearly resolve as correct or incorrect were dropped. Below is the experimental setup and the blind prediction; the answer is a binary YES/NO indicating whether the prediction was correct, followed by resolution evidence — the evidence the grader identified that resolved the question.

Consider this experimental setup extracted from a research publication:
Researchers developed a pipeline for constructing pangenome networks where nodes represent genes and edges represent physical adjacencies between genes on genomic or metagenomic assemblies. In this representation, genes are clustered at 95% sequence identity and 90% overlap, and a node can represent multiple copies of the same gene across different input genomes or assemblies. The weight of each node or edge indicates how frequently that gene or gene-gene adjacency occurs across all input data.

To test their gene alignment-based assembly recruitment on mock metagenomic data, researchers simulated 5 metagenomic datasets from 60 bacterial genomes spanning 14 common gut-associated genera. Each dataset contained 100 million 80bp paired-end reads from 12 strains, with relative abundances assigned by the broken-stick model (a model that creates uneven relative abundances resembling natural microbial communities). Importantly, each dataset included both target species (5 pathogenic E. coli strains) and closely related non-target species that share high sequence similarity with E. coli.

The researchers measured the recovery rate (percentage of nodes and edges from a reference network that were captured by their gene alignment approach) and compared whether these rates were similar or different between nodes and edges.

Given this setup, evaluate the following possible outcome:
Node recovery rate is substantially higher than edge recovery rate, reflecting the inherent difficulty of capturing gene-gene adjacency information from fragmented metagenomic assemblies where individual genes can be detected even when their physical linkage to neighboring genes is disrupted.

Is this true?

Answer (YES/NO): NO